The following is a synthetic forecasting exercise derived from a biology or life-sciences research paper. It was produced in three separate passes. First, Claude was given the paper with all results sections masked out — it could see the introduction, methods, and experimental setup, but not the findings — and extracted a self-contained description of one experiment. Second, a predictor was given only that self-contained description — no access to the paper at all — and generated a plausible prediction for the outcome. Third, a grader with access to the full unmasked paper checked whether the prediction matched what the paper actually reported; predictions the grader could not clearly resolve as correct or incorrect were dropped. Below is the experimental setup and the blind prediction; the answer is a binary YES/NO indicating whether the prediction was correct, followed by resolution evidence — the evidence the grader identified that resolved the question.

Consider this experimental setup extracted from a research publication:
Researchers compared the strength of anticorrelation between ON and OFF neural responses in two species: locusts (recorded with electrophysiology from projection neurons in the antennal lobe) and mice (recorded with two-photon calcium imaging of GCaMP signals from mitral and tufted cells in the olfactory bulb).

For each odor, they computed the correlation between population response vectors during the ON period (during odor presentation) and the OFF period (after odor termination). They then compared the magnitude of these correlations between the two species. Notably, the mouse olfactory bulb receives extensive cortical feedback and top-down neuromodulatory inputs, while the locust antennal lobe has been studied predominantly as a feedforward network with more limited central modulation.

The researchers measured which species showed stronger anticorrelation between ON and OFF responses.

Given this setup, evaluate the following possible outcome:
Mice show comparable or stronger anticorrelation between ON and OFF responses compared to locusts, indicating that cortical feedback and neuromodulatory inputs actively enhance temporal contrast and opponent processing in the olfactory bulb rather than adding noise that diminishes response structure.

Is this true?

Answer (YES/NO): YES